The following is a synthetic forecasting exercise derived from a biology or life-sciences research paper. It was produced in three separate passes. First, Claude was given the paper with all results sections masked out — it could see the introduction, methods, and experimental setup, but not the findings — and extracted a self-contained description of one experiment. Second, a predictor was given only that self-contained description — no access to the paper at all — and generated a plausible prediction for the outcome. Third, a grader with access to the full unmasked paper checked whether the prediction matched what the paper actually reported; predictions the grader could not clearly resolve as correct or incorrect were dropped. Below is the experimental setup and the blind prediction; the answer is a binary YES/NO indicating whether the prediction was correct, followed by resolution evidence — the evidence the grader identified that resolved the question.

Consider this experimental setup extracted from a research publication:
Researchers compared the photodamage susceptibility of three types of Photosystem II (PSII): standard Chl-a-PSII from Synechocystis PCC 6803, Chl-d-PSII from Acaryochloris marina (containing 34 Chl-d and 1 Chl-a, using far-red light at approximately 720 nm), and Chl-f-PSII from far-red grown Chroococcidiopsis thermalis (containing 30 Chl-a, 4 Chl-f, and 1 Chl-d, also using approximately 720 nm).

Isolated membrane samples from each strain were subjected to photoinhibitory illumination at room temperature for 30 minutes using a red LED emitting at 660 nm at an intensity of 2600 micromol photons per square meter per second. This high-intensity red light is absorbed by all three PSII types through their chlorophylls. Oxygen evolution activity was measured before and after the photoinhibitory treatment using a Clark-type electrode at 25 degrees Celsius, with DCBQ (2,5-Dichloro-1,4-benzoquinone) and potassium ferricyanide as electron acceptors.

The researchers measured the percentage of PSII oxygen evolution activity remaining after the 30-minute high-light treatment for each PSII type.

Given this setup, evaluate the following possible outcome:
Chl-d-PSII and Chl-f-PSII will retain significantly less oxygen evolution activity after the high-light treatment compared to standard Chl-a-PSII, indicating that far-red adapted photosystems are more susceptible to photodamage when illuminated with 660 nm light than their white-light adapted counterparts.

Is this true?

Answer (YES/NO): NO